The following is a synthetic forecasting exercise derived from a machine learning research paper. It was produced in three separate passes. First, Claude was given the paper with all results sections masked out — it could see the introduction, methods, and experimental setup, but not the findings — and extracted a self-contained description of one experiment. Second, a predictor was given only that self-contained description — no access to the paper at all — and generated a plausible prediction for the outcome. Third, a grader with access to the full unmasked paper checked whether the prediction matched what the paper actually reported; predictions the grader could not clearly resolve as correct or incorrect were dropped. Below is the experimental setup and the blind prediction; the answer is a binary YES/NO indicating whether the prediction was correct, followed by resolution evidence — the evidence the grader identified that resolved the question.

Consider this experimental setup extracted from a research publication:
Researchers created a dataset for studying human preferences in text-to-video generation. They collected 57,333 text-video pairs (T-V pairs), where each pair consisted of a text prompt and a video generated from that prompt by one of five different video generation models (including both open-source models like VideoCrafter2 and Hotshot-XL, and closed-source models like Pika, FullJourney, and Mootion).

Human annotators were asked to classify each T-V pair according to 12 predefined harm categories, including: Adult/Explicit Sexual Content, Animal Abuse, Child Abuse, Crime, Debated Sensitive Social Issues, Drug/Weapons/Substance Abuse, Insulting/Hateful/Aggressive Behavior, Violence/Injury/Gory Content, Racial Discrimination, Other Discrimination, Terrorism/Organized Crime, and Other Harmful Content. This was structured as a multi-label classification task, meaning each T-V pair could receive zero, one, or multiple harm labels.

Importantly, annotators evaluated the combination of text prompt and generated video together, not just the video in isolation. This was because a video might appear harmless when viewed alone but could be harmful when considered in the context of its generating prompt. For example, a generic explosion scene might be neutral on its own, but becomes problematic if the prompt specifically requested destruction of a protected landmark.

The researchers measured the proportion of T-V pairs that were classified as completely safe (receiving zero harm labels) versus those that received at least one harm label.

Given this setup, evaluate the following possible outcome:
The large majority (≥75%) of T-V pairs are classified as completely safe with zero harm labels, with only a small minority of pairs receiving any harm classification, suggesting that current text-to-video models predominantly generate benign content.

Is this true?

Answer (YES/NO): YES